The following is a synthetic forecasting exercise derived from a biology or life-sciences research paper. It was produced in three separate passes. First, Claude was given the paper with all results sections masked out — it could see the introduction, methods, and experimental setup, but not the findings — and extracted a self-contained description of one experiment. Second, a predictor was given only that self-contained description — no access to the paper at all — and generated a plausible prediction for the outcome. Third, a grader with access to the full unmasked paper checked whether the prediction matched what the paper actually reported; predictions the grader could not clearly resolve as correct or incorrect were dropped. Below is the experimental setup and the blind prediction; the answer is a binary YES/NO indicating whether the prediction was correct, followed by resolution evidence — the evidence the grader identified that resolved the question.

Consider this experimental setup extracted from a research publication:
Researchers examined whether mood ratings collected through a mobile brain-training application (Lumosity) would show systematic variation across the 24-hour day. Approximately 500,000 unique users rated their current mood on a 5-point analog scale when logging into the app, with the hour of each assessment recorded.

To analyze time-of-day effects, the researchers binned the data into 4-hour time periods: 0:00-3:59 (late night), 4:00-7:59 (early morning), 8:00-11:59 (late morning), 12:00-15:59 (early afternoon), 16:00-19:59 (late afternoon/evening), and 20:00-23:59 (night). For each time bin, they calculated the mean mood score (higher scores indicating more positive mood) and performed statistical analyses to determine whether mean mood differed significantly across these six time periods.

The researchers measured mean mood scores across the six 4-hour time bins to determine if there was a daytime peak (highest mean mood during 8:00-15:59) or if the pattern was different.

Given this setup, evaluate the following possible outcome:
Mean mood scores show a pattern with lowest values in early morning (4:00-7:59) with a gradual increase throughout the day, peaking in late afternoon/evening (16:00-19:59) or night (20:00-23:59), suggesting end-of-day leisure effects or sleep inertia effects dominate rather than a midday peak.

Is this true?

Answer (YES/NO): NO